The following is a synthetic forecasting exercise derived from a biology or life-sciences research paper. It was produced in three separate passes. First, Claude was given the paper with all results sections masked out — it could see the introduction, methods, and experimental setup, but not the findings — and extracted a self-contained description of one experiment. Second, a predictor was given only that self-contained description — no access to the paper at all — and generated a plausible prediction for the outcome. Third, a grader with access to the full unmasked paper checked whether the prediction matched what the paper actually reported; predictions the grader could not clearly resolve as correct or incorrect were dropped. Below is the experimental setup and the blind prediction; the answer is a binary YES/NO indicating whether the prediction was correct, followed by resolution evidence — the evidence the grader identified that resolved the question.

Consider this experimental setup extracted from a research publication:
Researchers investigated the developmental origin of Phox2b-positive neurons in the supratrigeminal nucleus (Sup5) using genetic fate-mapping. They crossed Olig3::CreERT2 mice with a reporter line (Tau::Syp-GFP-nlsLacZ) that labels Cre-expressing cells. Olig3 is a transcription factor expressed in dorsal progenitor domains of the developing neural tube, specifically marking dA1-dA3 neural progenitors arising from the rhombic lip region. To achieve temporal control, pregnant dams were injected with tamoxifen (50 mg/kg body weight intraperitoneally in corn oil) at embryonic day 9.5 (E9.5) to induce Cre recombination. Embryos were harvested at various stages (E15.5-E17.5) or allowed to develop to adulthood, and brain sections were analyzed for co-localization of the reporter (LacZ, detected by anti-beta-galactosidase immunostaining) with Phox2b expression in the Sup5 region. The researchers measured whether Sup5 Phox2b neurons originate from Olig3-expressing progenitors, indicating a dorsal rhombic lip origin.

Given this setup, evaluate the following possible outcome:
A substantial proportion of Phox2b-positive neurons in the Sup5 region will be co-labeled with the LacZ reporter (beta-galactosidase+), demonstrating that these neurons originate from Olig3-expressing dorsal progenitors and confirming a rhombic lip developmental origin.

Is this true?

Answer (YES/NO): NO